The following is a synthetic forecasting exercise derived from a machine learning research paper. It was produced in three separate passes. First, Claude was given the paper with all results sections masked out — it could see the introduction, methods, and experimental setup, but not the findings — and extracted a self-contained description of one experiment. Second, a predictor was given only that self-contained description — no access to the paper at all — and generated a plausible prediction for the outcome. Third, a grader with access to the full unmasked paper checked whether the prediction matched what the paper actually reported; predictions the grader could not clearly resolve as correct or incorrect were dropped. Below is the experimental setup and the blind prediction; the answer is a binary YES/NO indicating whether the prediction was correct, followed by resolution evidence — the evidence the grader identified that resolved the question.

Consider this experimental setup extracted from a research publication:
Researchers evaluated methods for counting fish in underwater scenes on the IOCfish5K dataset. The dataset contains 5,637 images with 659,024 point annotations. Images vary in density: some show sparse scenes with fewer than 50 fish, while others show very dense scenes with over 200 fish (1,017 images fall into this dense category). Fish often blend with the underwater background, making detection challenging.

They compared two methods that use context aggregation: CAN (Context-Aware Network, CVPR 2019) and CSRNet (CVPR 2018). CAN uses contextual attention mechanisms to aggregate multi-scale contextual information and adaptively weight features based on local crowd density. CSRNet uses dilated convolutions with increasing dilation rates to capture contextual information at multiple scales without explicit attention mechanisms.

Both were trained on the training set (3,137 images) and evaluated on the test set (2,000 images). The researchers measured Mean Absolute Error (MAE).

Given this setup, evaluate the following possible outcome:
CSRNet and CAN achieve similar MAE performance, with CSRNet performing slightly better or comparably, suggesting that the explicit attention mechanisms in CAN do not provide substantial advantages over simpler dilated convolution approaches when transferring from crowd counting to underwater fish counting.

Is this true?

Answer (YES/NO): YES